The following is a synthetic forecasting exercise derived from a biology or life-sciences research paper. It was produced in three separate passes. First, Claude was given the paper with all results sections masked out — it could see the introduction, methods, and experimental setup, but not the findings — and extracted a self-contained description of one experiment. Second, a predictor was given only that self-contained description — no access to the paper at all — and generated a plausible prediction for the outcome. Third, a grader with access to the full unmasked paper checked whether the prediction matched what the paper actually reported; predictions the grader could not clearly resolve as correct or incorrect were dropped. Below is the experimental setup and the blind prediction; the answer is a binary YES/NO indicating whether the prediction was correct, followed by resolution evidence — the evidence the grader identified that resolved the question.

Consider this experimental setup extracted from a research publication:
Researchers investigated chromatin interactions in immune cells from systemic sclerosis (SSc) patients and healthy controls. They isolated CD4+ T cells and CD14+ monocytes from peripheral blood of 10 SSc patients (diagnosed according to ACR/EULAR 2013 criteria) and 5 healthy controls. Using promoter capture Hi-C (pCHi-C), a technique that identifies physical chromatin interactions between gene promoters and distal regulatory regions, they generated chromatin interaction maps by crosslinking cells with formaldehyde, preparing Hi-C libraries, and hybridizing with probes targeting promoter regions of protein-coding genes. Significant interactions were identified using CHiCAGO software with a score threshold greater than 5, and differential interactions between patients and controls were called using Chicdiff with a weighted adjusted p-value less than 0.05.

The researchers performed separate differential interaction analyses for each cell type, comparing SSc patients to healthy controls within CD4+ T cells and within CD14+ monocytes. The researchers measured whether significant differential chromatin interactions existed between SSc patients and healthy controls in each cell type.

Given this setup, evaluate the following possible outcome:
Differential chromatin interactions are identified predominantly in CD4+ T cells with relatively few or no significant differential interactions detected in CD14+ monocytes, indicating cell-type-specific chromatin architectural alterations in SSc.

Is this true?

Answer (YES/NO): YES